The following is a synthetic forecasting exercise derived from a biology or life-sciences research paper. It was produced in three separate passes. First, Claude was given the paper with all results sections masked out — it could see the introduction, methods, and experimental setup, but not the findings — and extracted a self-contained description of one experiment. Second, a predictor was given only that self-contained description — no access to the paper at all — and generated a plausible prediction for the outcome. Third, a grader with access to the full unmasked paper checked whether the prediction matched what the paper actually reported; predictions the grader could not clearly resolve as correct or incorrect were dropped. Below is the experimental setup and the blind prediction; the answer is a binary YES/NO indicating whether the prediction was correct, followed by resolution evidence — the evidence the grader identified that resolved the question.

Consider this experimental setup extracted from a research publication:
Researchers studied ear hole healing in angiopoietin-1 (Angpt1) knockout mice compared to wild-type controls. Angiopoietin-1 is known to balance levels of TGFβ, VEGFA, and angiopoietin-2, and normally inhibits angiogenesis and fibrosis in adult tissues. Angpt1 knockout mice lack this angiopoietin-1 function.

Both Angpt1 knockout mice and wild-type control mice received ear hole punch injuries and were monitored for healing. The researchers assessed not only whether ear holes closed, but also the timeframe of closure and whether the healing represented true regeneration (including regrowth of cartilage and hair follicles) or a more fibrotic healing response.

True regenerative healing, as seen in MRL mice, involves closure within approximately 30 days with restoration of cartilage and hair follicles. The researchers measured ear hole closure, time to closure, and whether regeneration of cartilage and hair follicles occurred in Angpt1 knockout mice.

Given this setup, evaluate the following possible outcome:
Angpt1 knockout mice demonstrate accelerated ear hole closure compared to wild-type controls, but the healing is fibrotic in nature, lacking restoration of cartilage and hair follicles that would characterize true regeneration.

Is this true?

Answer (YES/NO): NO